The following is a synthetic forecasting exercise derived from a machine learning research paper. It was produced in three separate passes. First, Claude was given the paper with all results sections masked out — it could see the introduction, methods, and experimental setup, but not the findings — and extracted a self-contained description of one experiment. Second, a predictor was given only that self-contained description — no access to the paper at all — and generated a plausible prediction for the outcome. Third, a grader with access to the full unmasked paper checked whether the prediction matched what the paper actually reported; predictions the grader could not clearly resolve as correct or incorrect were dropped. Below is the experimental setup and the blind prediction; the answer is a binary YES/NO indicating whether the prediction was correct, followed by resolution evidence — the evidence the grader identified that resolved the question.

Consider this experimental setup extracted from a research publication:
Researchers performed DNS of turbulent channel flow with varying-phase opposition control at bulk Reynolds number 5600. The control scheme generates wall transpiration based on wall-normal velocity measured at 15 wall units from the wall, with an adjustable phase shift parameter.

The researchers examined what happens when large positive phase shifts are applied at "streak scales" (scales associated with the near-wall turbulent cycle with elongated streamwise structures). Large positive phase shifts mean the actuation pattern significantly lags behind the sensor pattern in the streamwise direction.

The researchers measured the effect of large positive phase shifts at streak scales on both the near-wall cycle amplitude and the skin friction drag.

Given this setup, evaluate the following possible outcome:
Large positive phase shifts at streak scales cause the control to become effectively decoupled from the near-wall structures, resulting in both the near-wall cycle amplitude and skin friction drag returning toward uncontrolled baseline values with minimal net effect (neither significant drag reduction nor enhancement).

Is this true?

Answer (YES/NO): NO